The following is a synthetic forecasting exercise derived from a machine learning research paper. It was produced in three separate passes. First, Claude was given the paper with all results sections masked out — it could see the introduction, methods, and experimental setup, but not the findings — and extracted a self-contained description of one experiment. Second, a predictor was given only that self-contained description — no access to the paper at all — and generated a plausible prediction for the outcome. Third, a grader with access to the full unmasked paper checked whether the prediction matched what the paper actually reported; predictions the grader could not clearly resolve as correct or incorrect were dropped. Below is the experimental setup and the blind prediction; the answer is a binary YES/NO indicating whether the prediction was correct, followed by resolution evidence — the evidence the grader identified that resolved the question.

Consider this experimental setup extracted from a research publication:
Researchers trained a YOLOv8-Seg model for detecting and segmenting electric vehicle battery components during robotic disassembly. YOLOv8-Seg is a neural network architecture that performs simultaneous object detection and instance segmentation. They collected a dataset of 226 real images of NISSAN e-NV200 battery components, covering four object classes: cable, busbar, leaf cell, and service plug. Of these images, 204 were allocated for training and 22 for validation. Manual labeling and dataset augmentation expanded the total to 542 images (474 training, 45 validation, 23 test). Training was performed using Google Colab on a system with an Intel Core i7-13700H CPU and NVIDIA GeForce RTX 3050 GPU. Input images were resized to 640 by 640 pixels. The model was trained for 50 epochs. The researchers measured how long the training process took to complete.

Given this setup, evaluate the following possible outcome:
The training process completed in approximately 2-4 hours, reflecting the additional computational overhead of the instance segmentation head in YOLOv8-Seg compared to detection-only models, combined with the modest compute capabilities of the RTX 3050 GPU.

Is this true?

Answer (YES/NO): NO